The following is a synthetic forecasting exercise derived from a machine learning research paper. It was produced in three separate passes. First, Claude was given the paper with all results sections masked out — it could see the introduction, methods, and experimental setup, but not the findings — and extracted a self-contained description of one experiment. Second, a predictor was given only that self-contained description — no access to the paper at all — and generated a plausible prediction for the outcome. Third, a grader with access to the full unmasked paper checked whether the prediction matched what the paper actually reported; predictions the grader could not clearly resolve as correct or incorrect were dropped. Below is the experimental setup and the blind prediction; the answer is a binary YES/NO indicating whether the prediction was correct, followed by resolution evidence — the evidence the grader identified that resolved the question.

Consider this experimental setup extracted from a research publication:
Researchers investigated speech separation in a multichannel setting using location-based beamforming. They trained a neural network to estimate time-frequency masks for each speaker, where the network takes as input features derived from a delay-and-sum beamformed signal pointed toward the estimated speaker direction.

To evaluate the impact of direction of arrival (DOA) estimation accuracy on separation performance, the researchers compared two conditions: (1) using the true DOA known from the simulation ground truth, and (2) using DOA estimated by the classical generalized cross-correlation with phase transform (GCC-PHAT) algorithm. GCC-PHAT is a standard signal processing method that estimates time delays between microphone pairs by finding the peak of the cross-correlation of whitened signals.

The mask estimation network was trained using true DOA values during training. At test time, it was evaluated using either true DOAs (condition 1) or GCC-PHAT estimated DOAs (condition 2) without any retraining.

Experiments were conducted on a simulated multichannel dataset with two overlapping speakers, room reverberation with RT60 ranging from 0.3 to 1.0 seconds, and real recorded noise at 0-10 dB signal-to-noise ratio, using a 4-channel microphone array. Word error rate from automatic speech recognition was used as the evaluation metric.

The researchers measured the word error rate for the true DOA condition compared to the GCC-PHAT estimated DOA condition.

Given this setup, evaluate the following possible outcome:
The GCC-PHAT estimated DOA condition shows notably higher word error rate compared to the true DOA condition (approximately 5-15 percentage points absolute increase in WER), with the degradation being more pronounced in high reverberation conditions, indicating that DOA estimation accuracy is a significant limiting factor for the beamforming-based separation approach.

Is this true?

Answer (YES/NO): NO